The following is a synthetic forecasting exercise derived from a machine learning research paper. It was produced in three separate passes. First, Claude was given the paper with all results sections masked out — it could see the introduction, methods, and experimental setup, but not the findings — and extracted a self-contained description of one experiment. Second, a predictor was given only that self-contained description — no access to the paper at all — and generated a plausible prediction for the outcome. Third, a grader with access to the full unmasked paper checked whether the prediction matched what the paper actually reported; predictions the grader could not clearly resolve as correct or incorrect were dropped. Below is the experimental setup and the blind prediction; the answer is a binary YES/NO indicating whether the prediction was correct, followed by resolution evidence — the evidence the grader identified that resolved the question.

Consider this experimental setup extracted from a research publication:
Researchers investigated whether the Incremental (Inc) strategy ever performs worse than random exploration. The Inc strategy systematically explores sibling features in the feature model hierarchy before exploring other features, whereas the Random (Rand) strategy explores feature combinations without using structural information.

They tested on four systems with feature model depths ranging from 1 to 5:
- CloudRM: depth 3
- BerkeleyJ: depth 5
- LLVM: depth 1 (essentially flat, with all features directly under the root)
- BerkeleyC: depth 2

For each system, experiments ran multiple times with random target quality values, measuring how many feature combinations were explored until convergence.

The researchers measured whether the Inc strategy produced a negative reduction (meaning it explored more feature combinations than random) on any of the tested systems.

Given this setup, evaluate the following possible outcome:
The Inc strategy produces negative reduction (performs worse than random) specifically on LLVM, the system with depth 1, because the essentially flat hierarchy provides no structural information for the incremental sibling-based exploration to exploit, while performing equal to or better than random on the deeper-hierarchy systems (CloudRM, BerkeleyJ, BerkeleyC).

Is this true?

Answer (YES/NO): YES